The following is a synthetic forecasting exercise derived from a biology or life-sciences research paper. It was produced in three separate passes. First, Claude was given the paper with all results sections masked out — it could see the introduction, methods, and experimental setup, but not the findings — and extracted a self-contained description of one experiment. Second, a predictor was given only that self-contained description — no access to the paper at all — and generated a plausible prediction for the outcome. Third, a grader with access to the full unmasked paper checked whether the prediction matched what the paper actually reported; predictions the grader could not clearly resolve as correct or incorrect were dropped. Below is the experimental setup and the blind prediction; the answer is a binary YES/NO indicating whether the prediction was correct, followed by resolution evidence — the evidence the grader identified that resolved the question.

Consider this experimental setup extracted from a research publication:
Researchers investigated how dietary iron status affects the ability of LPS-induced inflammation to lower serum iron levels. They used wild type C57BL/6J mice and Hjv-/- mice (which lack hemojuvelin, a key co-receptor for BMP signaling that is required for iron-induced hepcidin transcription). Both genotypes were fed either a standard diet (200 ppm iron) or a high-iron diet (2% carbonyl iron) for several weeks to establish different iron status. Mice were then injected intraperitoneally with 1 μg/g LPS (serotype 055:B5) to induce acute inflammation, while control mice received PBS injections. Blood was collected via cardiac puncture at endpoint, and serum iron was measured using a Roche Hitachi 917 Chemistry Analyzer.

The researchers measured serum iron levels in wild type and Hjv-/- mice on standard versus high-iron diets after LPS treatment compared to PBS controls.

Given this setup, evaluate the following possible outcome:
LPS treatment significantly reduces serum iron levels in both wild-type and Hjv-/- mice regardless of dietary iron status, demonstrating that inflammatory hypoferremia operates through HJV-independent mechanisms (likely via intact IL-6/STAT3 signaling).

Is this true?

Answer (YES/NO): NO